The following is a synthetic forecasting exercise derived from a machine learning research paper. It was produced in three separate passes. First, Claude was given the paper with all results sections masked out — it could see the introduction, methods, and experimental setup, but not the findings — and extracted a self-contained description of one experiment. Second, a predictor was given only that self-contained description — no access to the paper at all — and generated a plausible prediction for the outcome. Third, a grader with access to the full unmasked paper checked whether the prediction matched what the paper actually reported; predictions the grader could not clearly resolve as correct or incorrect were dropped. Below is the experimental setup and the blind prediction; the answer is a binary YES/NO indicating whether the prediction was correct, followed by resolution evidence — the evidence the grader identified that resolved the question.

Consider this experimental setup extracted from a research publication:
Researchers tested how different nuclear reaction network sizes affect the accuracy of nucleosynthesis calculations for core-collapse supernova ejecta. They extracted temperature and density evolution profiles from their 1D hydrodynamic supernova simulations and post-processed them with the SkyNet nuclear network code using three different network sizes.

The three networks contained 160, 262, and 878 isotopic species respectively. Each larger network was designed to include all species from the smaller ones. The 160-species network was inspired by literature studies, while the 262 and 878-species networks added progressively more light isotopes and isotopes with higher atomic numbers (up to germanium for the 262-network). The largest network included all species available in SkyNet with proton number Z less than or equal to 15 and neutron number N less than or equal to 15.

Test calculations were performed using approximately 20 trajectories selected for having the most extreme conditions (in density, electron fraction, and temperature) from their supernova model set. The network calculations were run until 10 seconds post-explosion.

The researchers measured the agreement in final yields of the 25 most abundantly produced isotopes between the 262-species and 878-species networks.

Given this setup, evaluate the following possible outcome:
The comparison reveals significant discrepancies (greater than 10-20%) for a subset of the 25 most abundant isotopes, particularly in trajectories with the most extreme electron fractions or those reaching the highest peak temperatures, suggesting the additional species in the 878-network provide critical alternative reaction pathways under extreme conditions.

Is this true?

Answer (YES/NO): NO